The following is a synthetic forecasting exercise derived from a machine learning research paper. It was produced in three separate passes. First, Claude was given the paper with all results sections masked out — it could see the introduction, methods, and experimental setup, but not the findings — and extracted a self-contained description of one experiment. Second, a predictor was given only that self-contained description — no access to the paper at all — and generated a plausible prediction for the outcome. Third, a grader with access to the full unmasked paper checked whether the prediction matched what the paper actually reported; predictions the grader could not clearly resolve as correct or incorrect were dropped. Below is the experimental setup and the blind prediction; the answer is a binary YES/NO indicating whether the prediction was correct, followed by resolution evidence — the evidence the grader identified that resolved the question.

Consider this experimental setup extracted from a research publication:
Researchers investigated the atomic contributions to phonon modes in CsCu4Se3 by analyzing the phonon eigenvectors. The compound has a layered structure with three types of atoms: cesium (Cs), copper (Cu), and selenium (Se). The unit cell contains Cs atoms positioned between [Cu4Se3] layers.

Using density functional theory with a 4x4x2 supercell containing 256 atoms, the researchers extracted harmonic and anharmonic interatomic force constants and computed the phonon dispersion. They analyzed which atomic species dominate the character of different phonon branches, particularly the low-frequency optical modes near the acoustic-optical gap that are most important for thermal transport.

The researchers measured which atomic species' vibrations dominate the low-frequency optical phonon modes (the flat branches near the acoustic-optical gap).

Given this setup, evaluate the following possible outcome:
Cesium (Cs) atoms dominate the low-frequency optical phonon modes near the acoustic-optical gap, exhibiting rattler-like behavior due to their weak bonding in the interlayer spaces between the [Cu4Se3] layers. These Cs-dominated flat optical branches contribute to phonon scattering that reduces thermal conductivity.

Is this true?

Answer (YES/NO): NO